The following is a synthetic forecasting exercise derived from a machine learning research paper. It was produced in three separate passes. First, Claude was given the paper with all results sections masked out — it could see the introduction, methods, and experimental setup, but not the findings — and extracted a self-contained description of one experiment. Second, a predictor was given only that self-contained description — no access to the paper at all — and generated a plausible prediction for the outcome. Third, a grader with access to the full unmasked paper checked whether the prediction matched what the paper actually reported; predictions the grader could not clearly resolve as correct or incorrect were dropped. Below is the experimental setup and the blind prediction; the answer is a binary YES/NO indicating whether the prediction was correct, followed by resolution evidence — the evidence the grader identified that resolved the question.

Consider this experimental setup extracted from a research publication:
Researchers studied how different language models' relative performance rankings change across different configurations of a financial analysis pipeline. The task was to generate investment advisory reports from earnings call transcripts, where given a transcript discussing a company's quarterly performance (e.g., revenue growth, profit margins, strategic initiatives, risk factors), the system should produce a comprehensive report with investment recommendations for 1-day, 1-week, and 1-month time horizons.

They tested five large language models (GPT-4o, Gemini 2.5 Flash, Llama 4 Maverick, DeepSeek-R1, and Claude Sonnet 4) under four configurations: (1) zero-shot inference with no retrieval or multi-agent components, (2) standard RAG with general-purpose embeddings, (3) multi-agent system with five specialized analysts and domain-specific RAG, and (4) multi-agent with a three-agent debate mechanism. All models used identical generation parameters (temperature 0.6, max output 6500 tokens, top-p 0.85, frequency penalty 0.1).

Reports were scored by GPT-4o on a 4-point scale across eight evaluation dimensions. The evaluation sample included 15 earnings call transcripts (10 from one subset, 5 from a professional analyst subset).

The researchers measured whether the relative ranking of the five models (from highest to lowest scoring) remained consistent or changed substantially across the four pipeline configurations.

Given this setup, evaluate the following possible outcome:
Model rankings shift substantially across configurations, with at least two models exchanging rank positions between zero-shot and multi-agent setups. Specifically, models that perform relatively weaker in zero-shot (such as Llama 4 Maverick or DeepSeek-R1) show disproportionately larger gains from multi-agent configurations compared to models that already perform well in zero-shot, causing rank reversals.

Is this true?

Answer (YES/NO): NO